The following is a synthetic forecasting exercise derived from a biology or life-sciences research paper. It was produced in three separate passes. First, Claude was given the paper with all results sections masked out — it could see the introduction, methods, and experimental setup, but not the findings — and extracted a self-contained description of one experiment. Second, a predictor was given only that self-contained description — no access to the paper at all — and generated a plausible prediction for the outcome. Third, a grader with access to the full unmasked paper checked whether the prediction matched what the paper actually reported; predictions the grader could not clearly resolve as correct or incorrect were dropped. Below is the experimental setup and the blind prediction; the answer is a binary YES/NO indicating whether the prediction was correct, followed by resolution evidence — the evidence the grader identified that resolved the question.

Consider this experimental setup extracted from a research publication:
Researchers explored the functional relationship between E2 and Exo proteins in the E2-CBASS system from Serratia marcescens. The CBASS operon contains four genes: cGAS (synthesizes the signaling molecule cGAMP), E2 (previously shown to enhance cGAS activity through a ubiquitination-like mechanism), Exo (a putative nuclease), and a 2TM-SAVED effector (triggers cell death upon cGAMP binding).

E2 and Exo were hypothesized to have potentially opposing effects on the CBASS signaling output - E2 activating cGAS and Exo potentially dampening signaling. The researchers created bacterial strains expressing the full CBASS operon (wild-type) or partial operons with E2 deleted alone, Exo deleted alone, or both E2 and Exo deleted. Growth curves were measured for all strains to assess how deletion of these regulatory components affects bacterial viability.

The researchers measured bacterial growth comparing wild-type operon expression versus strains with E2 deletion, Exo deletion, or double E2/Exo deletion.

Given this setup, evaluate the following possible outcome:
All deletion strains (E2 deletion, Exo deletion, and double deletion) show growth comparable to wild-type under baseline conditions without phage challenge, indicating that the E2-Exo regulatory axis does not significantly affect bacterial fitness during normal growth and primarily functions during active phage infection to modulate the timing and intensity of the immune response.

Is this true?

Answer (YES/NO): NO